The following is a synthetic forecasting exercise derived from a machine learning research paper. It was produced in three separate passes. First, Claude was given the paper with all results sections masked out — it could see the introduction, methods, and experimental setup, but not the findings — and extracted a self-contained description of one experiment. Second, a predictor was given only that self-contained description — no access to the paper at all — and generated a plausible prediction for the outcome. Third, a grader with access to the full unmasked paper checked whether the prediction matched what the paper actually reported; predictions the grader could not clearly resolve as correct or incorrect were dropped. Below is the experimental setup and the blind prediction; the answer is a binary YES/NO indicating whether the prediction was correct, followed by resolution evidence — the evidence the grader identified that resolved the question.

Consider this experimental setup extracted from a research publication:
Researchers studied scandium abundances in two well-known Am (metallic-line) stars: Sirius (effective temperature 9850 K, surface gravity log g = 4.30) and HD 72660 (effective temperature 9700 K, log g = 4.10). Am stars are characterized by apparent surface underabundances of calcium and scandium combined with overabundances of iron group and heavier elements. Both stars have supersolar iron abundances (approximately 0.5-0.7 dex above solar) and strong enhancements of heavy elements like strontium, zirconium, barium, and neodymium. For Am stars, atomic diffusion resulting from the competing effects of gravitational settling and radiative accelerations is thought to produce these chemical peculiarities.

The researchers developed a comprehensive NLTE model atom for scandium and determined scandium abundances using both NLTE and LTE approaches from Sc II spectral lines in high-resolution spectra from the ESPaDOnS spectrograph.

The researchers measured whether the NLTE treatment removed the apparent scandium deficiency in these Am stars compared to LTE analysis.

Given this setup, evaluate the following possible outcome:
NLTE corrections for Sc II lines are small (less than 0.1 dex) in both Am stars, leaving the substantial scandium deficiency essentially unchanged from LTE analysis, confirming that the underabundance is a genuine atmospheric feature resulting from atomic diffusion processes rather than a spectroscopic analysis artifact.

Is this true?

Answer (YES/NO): NO